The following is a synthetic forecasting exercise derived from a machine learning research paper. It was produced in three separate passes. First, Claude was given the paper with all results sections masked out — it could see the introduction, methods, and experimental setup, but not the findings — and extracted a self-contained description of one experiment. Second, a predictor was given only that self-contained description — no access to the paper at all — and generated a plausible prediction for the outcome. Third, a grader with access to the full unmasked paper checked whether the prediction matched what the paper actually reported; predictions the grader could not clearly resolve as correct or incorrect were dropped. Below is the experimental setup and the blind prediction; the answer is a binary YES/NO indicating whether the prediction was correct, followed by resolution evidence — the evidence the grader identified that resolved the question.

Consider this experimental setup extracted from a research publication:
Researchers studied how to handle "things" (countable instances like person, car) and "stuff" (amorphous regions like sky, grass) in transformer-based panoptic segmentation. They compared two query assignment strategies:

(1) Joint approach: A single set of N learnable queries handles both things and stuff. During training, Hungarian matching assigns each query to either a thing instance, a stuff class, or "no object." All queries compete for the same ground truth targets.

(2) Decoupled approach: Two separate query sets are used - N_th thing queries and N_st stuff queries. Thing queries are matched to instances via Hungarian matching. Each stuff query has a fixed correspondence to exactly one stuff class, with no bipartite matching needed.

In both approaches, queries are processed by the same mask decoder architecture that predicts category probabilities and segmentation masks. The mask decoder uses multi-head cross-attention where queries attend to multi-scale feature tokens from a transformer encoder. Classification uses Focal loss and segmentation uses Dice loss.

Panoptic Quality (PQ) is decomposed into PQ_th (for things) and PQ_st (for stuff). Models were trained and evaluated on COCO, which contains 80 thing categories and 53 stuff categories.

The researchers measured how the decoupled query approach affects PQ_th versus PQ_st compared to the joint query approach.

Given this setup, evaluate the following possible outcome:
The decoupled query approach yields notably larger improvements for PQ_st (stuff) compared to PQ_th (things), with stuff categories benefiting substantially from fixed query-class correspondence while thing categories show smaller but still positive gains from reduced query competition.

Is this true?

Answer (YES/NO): YES